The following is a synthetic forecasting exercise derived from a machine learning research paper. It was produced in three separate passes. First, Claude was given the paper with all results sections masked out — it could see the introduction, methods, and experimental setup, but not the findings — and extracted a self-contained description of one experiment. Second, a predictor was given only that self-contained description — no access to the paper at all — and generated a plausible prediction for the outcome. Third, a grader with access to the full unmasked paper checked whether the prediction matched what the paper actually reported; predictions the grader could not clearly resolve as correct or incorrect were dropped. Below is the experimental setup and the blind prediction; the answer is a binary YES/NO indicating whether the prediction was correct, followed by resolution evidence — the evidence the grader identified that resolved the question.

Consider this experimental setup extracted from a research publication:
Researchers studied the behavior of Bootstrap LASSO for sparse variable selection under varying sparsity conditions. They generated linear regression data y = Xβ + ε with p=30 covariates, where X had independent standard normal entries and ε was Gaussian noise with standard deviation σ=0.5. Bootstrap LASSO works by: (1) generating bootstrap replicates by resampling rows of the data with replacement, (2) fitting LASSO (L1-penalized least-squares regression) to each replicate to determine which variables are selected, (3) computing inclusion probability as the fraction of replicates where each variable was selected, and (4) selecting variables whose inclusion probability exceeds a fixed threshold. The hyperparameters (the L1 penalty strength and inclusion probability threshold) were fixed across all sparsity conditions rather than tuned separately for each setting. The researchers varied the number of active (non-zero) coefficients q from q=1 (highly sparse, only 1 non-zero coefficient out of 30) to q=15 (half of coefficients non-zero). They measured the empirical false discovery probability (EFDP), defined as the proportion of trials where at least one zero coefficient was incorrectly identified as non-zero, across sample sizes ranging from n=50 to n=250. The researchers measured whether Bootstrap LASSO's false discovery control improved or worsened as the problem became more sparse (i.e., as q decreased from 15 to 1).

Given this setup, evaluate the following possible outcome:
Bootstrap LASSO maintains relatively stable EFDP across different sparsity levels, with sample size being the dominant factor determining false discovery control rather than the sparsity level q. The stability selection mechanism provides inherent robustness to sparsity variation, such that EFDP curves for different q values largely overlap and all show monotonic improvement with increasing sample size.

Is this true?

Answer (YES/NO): NO